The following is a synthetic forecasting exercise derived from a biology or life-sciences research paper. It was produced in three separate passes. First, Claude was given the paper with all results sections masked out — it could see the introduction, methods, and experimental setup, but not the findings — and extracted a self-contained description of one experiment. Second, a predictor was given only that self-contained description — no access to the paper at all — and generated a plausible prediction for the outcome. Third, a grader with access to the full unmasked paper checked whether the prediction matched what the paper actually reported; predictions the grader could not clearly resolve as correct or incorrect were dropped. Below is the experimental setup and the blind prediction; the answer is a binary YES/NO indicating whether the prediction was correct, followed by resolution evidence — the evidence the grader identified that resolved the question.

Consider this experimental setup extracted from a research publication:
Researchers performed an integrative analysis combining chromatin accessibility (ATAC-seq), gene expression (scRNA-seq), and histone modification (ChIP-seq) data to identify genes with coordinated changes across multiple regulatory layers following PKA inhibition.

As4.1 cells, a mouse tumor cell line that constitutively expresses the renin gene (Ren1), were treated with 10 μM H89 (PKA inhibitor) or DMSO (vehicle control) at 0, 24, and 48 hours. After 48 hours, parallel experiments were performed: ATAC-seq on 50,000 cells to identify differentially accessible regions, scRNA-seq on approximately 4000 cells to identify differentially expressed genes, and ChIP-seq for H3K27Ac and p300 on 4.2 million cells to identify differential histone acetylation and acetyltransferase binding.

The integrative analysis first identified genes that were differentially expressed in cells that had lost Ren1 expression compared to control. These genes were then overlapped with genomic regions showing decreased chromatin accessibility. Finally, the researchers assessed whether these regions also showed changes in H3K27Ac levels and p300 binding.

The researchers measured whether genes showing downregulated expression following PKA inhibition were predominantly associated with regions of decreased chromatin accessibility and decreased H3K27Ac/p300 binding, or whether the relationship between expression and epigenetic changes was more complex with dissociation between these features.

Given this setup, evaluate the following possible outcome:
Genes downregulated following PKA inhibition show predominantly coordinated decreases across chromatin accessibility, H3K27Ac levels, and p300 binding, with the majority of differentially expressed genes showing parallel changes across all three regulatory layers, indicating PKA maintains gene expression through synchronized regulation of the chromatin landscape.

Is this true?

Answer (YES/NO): NO